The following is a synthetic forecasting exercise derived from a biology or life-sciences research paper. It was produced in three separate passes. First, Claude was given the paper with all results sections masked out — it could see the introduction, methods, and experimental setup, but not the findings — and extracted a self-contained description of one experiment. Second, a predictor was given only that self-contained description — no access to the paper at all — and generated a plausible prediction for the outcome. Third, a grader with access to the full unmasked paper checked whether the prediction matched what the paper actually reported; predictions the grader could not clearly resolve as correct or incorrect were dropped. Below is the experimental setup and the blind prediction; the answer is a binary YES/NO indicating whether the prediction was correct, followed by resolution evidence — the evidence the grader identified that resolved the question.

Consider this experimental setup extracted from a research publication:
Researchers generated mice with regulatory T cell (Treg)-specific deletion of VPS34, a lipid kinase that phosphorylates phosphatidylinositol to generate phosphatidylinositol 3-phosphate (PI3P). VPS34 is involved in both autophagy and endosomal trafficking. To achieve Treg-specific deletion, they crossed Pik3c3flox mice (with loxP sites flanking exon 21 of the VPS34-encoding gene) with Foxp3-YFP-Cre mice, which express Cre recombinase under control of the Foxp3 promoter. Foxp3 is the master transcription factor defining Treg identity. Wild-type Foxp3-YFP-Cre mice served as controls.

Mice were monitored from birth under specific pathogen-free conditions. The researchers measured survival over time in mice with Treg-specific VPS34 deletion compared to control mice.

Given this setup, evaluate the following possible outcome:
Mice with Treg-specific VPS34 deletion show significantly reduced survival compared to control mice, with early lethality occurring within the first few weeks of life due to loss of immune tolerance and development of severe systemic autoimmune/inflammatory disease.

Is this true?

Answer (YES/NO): YES